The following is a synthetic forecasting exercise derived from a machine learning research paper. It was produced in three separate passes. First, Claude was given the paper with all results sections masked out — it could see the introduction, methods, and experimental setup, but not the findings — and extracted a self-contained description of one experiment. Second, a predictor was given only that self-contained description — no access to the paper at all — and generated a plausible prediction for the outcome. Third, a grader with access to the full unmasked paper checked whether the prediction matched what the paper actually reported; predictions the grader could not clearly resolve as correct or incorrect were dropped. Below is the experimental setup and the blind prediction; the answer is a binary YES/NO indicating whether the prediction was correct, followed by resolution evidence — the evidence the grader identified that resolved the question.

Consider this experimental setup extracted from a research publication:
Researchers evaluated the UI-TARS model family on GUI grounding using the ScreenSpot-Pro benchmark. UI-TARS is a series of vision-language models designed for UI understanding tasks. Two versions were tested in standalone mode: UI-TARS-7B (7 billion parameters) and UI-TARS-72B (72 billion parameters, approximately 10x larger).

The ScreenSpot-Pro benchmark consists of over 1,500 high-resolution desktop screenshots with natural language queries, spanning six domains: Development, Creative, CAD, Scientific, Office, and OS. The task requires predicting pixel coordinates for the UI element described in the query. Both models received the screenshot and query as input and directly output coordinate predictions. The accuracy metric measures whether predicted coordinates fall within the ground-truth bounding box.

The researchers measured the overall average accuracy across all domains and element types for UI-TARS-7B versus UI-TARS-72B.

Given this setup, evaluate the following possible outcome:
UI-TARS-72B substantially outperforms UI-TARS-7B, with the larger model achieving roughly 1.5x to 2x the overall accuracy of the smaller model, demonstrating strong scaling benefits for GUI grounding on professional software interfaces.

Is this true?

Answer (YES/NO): NO